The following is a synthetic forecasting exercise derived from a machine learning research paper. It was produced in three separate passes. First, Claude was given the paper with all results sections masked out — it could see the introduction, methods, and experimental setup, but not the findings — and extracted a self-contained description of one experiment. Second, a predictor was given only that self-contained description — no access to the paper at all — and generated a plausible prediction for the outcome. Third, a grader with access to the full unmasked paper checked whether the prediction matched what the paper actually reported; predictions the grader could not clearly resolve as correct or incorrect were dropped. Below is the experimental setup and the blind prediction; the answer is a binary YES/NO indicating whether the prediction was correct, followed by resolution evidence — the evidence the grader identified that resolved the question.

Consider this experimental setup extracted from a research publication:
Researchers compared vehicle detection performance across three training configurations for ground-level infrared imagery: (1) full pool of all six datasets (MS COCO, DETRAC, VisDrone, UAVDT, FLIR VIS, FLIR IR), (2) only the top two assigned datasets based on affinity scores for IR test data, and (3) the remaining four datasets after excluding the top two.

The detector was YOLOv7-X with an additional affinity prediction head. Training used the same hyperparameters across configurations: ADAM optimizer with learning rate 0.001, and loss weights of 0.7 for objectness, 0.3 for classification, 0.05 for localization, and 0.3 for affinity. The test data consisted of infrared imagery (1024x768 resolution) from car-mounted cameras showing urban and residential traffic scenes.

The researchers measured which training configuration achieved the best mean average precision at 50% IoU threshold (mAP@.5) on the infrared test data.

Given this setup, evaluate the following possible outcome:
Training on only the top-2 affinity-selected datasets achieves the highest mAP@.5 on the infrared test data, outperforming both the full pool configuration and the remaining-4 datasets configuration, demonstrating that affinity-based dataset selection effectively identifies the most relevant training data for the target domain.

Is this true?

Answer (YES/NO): NO